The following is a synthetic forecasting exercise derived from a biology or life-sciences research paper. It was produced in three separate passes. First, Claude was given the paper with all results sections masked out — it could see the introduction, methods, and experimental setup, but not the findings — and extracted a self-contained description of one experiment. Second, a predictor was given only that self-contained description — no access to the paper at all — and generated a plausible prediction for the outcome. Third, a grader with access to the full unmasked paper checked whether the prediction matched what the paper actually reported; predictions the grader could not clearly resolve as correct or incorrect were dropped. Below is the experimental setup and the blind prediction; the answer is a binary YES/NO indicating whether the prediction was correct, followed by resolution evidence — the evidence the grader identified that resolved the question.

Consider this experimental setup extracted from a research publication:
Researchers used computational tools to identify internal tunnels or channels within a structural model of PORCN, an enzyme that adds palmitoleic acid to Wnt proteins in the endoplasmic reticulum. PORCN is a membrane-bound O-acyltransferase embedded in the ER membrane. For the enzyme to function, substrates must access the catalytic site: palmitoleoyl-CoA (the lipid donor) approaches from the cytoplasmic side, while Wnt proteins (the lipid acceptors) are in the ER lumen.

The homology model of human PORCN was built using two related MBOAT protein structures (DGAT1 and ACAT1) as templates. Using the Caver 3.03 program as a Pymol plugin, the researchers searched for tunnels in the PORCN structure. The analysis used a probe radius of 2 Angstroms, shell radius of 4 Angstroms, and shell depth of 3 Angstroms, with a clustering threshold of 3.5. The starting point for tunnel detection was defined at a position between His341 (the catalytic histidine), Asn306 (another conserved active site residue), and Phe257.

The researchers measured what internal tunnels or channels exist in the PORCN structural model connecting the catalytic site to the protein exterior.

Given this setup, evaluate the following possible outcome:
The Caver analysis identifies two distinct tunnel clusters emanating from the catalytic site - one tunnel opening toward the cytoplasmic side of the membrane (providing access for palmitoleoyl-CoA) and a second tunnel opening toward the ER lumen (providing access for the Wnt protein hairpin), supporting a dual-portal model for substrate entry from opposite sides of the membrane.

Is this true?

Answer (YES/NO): YES